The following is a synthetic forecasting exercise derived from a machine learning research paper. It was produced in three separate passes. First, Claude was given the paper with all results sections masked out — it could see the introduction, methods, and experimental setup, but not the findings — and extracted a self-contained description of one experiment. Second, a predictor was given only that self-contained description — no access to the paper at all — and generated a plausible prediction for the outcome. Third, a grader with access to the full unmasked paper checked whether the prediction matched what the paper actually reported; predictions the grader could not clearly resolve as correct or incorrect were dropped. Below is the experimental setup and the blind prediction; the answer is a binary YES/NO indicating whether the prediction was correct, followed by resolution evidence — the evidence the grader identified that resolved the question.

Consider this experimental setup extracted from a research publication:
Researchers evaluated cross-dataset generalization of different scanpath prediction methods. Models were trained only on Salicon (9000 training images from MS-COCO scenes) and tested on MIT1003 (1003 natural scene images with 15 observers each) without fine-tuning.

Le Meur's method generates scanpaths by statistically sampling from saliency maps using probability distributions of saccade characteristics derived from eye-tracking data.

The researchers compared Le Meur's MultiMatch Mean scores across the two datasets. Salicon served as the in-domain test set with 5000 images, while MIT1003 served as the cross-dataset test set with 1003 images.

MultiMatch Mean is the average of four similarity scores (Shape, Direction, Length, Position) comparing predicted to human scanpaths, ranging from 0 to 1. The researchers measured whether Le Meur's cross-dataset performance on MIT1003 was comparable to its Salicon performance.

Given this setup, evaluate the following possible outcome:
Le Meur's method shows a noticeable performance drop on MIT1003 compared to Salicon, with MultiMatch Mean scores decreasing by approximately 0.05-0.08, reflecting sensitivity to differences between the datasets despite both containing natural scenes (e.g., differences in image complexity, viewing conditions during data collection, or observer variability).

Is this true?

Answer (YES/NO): NO